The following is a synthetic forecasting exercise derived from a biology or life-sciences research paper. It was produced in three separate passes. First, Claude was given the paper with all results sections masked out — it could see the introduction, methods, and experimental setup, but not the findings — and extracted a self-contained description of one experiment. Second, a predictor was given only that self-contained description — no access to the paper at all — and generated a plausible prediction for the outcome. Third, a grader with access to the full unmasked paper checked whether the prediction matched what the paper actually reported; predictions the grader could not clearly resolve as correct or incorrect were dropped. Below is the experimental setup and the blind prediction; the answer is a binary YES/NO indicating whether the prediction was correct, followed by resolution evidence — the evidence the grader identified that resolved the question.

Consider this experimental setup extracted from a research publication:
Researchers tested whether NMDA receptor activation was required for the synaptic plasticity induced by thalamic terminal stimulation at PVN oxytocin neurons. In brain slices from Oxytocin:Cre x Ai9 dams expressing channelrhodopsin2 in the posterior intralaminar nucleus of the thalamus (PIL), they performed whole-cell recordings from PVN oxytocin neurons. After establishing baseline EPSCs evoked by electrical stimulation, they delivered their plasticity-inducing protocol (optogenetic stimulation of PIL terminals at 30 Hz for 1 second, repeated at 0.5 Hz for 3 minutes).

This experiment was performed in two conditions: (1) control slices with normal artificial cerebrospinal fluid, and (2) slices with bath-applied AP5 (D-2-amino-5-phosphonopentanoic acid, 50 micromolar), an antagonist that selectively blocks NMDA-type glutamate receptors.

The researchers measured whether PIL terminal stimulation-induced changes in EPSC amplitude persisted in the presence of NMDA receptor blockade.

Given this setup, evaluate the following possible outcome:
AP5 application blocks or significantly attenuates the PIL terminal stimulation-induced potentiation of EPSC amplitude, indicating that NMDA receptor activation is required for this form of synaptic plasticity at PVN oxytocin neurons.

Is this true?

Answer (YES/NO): NO